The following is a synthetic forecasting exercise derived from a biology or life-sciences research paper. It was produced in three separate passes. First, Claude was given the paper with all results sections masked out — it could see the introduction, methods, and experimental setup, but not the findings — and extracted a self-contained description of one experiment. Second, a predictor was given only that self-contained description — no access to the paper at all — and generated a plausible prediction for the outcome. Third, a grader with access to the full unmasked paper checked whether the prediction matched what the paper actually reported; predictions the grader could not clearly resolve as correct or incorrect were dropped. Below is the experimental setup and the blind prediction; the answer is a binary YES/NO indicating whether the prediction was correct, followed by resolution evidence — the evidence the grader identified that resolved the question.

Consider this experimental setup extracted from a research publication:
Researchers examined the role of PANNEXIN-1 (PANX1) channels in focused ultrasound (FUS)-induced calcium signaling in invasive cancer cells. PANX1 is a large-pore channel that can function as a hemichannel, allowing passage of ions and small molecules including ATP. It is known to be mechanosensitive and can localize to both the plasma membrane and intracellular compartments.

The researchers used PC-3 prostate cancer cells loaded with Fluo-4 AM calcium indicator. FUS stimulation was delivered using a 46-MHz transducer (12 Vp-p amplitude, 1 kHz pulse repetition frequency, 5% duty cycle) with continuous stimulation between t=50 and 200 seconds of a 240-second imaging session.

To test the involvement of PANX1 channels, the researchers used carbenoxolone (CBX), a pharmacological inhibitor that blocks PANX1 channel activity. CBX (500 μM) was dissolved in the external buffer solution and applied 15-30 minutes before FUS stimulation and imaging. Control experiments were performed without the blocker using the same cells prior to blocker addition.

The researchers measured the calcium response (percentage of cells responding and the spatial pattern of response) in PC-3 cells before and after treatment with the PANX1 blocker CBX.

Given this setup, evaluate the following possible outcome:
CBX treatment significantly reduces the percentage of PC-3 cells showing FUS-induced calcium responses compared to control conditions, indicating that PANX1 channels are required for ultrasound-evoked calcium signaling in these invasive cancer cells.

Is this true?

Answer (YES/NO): YES